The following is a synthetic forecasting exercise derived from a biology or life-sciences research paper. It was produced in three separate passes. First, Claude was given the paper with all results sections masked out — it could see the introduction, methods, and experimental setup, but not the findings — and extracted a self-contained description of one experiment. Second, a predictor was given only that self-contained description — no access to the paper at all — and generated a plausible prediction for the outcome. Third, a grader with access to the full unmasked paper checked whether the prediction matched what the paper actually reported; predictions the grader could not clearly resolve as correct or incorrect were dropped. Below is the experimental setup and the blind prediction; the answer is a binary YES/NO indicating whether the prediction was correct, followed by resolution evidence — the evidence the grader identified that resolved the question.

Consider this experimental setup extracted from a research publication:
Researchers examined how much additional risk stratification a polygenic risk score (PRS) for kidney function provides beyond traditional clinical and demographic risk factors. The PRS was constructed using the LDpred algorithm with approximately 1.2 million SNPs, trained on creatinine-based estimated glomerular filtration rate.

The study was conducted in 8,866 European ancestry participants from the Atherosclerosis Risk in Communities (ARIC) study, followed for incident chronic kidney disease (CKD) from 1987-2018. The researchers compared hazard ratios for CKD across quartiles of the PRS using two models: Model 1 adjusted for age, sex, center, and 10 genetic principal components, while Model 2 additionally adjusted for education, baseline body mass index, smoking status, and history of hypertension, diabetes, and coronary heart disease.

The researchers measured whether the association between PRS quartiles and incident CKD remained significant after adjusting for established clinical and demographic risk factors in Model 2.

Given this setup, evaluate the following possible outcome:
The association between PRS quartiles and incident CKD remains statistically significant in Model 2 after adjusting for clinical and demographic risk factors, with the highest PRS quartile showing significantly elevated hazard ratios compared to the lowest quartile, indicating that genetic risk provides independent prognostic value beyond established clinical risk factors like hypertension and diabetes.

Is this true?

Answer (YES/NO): YES